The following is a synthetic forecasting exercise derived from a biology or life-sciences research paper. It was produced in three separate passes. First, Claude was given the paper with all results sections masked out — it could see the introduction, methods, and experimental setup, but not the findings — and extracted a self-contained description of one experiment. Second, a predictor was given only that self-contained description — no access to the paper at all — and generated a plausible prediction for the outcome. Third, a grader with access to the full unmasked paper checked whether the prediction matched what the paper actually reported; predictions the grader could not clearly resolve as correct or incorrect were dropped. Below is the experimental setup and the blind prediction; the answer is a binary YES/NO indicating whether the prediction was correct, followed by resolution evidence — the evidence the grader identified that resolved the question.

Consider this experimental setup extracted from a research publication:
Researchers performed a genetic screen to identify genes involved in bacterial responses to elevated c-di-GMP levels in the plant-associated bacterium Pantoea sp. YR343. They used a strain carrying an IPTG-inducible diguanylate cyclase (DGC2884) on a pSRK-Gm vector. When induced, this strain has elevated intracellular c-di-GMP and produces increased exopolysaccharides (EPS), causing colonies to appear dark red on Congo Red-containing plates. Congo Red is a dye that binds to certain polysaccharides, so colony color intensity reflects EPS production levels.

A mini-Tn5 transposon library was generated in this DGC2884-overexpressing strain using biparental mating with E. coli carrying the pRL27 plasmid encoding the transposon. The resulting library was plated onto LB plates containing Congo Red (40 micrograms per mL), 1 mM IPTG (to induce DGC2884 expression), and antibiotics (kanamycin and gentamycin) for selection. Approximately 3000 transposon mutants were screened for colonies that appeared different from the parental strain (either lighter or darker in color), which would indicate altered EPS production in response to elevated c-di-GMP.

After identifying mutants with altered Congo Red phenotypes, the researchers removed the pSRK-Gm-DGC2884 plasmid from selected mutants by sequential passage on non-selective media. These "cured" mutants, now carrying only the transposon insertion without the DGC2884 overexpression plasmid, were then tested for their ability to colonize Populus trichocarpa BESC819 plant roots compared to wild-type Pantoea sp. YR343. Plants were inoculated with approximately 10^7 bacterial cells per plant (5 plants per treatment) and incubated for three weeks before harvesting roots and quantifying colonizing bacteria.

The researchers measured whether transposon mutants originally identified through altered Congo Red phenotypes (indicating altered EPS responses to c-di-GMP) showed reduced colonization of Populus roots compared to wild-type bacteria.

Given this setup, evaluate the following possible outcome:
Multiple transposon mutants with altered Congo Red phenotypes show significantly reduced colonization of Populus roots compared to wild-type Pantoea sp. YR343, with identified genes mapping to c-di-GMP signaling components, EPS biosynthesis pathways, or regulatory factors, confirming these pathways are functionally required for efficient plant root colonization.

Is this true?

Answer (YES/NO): NO